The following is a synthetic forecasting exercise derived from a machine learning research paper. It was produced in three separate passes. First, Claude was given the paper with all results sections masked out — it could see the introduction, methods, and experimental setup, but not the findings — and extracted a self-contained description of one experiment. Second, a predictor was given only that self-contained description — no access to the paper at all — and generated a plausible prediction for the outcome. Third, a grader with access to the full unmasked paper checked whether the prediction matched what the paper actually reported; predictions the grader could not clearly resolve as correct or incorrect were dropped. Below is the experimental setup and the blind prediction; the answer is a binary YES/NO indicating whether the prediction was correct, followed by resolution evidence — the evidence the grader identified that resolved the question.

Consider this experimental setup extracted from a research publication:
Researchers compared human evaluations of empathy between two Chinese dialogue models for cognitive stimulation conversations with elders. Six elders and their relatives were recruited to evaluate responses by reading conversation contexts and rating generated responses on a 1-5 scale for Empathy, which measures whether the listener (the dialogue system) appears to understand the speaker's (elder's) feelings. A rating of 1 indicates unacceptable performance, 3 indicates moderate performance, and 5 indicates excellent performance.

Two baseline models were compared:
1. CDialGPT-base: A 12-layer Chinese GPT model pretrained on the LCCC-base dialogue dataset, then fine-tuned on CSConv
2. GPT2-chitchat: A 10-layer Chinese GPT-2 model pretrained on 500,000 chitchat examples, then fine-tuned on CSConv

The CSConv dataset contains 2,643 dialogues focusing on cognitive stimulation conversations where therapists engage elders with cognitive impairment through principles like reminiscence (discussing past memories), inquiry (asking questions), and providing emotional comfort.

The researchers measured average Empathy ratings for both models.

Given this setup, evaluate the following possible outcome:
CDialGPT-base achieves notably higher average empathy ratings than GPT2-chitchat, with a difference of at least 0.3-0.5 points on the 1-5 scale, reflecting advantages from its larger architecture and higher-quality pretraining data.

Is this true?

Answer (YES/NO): NO